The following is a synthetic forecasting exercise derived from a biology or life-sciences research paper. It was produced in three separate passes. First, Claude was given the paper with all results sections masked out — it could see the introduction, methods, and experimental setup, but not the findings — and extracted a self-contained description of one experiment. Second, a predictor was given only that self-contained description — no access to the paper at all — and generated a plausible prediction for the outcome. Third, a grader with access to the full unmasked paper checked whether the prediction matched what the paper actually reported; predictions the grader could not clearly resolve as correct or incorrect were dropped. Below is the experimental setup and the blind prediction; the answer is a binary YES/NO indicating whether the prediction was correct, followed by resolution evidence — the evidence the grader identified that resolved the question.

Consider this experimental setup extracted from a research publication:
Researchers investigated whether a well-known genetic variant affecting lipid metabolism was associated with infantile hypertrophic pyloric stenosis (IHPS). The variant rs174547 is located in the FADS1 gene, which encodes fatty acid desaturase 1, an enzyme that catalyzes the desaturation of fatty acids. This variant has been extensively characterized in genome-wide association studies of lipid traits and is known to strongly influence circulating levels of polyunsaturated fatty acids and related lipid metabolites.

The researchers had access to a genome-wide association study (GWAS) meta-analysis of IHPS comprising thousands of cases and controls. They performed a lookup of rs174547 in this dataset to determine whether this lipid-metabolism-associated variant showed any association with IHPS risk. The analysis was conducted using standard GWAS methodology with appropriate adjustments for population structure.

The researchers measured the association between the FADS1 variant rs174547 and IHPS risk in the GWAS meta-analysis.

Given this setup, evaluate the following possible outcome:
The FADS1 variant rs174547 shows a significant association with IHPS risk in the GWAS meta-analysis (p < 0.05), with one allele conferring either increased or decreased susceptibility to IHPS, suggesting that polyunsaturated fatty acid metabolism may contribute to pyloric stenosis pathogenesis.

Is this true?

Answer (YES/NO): NO